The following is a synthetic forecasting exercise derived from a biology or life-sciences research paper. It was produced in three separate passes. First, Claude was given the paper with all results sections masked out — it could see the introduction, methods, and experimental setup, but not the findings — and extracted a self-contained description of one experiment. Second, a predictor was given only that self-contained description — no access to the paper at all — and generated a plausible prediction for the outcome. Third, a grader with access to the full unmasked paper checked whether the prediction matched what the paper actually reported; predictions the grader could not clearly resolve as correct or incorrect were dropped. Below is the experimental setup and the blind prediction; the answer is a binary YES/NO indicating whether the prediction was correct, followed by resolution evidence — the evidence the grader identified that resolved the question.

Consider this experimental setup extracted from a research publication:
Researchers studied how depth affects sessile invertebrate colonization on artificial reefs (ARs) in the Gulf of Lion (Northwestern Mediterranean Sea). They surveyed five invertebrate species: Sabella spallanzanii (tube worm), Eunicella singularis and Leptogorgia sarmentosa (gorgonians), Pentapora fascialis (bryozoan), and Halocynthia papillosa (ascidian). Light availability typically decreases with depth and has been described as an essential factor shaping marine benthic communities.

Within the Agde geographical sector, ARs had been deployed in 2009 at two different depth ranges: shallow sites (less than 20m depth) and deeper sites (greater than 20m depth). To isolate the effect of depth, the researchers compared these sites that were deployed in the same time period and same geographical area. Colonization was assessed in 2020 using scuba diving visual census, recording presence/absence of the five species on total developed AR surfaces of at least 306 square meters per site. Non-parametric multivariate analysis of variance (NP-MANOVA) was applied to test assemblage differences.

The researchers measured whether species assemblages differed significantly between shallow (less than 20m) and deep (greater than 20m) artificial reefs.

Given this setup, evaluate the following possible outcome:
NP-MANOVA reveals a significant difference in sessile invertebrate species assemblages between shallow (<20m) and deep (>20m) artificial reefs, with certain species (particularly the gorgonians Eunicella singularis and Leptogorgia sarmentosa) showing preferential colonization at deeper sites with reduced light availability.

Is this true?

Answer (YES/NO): NO